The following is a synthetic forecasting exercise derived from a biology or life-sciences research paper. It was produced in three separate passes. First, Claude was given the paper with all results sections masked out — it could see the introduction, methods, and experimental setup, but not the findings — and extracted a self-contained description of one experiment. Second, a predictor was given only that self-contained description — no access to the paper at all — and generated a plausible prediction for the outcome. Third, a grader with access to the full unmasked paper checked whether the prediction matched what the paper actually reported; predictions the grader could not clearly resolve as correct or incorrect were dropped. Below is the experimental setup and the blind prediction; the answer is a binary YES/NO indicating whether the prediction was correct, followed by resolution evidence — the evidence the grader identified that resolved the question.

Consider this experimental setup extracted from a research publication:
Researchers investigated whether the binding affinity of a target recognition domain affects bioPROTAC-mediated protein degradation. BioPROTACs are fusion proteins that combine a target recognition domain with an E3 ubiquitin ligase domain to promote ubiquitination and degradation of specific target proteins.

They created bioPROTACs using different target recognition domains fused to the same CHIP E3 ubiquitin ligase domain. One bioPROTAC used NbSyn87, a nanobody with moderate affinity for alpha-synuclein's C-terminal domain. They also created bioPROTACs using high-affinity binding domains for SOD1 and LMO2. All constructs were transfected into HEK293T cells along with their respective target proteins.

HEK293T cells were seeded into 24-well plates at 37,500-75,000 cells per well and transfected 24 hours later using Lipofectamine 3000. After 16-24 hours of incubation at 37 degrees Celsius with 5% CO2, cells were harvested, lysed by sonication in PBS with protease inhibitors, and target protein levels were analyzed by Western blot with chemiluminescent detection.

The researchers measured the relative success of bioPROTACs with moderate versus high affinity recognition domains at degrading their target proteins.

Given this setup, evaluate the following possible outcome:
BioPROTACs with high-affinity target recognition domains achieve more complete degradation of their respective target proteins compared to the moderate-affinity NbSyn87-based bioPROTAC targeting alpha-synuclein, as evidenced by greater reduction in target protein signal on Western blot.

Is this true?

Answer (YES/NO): NO